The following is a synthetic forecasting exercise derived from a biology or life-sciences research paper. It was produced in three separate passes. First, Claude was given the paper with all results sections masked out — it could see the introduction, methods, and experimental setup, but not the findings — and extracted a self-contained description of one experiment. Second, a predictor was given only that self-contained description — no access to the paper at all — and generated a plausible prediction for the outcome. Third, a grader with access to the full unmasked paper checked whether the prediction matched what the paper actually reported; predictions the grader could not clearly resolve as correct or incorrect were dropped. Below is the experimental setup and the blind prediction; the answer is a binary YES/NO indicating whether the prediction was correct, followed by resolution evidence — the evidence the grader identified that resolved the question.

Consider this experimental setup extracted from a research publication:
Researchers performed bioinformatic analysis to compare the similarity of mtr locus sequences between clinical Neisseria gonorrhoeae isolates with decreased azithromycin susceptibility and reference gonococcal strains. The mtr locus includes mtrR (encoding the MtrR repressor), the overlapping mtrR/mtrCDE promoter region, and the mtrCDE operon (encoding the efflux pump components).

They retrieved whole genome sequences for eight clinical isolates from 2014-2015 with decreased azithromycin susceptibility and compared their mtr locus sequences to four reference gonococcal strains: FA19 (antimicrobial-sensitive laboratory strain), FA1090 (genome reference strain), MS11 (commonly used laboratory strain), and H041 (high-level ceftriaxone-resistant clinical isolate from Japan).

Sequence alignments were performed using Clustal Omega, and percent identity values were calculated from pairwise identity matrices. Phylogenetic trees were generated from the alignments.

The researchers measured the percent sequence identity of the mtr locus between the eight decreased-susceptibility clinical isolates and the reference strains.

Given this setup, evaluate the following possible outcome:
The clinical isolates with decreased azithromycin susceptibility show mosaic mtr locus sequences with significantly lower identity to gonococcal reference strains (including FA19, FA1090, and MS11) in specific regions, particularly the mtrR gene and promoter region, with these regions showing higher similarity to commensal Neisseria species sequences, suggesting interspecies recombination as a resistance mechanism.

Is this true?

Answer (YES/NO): NO